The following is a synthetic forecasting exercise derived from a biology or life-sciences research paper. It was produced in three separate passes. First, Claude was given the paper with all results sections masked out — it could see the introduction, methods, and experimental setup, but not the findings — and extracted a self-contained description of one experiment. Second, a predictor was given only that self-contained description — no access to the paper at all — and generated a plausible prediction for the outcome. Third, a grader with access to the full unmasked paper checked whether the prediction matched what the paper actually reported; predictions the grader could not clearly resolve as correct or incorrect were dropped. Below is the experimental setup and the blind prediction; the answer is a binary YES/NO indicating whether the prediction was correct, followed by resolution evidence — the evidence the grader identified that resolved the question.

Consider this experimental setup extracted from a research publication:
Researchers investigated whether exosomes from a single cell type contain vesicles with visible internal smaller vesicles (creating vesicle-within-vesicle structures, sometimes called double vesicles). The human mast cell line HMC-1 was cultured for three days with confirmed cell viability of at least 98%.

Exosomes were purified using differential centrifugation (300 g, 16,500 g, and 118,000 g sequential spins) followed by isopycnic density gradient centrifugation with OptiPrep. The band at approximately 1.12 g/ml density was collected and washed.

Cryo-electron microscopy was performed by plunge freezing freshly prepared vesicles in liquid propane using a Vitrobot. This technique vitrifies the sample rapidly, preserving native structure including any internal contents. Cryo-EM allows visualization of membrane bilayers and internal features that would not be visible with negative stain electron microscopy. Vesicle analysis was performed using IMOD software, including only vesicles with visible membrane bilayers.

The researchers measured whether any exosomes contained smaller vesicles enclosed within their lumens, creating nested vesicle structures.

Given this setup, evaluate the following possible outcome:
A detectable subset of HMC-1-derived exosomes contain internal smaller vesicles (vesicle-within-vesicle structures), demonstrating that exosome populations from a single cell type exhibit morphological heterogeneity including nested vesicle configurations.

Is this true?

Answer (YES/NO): YES